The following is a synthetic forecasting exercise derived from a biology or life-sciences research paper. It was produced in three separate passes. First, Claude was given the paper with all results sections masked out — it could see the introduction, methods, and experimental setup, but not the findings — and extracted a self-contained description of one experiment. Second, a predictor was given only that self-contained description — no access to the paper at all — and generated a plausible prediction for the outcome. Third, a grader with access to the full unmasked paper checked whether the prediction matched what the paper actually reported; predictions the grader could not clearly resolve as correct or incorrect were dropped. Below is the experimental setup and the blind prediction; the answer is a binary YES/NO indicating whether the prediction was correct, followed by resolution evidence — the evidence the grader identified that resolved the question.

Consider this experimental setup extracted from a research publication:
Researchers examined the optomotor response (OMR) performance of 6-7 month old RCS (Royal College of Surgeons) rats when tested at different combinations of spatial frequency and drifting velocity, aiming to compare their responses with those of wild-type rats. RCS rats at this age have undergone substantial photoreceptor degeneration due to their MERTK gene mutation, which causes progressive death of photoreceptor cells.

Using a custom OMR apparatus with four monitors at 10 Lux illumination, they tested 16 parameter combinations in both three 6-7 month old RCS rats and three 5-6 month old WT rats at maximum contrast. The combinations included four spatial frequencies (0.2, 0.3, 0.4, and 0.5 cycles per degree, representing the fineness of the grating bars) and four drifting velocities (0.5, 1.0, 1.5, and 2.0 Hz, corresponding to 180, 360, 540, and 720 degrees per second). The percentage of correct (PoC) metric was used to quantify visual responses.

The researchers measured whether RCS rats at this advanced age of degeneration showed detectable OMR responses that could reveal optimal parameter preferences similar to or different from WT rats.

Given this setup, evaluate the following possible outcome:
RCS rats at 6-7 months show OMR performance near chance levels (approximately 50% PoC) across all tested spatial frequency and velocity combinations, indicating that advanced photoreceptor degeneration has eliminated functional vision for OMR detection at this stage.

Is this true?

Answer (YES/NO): YES